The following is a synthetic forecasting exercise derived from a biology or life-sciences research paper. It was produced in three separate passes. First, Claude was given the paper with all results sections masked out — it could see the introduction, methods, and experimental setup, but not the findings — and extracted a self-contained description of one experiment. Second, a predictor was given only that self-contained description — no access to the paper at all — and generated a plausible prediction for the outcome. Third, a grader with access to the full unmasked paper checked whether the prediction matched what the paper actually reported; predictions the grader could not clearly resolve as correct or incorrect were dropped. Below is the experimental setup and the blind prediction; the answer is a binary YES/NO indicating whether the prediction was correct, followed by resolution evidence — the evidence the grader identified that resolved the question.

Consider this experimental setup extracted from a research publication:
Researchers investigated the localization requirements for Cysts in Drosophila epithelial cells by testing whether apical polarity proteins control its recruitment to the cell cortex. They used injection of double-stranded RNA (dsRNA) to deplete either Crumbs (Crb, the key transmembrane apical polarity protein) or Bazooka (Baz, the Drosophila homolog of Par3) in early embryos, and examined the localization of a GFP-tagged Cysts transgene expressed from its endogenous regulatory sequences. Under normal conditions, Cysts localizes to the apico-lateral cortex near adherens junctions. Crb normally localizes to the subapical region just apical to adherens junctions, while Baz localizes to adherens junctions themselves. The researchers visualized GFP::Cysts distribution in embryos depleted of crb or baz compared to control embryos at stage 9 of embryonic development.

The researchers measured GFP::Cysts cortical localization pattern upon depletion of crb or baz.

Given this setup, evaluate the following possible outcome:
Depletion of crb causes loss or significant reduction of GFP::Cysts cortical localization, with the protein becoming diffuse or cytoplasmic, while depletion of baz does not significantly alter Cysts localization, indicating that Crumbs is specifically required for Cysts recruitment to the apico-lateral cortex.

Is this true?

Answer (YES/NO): NO